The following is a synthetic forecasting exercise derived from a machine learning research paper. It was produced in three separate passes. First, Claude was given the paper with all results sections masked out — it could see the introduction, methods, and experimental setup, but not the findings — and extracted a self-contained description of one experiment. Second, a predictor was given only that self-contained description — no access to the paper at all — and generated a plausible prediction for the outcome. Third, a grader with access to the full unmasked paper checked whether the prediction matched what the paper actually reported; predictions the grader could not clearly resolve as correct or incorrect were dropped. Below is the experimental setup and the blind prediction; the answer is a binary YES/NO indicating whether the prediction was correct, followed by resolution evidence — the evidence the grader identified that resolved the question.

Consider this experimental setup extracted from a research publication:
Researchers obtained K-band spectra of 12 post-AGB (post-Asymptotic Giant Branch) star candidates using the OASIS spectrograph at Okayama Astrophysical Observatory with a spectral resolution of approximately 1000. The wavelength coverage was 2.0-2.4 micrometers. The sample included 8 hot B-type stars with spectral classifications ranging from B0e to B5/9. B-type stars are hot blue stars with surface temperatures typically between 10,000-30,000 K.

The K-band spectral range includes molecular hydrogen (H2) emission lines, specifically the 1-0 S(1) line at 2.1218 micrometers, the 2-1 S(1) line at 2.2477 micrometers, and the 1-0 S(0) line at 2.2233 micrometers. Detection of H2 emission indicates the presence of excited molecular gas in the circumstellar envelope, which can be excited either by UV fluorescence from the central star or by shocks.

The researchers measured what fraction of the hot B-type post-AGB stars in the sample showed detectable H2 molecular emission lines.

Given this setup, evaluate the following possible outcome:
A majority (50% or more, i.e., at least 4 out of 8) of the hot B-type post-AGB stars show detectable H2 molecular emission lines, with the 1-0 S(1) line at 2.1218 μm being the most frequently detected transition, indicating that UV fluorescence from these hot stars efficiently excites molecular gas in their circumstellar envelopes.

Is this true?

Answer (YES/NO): YES